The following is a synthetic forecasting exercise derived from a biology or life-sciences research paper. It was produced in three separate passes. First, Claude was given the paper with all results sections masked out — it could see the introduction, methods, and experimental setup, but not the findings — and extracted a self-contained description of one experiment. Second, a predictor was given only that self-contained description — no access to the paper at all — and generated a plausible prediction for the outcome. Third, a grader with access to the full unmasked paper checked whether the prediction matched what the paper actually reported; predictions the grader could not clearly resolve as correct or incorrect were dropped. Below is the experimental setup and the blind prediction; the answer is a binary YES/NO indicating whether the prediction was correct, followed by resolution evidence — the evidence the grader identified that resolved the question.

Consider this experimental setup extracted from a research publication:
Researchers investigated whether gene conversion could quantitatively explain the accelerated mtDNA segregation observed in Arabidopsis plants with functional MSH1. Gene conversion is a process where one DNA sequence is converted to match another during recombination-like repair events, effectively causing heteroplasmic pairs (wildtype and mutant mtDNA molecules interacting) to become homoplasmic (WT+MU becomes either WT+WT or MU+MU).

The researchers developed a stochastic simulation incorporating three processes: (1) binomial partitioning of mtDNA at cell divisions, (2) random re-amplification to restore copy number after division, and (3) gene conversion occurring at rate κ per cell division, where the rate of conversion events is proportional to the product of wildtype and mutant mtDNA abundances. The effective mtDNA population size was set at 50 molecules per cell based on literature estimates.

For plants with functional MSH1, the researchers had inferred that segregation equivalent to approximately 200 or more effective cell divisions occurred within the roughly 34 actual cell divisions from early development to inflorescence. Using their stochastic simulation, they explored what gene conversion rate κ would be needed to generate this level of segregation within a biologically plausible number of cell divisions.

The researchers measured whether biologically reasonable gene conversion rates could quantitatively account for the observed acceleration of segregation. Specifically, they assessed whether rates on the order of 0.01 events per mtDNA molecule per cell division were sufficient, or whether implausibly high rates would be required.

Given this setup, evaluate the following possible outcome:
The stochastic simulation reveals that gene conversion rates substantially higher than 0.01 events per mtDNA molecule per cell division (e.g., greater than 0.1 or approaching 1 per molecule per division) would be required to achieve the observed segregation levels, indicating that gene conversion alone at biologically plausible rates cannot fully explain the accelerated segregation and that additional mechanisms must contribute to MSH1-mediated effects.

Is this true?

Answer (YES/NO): NO